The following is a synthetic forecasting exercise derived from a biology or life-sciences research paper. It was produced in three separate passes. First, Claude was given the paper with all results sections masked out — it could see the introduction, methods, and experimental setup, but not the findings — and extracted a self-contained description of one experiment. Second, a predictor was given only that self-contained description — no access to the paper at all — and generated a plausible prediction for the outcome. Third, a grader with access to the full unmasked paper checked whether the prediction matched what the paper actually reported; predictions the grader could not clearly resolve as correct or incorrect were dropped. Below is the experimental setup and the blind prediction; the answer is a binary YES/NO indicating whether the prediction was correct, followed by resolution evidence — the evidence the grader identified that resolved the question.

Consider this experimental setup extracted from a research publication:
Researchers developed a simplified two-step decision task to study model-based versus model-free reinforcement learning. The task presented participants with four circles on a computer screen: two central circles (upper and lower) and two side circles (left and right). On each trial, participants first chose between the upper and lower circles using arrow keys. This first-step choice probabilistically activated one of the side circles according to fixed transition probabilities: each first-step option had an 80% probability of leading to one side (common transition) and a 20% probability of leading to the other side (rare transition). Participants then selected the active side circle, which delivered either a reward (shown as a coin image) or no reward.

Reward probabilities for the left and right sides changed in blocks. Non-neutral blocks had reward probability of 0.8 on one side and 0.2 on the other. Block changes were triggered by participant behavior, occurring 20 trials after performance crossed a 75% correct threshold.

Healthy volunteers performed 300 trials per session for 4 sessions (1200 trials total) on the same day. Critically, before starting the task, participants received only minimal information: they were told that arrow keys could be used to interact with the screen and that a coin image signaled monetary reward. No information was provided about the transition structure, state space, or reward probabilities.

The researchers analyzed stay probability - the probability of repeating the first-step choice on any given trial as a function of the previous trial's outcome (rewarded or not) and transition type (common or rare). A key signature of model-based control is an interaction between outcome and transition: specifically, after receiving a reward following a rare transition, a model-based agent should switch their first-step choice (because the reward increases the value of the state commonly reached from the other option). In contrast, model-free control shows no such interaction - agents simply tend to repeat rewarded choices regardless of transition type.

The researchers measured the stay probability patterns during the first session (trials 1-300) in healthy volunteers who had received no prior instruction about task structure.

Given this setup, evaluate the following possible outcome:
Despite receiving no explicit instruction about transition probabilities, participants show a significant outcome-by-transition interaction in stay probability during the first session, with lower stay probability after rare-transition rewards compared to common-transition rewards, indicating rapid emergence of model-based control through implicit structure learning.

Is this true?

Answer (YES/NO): NO